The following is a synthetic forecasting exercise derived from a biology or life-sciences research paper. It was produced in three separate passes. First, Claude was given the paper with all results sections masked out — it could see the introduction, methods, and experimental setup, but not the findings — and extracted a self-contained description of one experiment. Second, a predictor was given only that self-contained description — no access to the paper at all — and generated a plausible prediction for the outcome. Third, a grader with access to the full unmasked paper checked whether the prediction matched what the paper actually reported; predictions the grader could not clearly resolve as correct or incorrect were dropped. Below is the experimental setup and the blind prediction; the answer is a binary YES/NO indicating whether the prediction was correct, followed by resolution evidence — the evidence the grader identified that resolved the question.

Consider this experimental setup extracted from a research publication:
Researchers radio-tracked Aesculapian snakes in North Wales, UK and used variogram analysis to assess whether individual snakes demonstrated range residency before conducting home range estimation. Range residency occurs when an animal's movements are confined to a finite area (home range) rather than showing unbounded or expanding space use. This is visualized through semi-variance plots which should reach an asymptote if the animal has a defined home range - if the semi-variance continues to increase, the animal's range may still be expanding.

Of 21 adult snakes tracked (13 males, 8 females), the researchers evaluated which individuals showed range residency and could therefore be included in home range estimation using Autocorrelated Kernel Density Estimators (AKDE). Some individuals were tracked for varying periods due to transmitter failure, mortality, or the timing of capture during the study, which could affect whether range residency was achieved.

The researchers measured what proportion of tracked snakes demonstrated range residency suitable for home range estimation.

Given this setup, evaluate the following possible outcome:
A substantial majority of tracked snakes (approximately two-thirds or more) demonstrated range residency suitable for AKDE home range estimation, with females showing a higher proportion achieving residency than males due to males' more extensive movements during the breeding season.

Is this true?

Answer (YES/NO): NO